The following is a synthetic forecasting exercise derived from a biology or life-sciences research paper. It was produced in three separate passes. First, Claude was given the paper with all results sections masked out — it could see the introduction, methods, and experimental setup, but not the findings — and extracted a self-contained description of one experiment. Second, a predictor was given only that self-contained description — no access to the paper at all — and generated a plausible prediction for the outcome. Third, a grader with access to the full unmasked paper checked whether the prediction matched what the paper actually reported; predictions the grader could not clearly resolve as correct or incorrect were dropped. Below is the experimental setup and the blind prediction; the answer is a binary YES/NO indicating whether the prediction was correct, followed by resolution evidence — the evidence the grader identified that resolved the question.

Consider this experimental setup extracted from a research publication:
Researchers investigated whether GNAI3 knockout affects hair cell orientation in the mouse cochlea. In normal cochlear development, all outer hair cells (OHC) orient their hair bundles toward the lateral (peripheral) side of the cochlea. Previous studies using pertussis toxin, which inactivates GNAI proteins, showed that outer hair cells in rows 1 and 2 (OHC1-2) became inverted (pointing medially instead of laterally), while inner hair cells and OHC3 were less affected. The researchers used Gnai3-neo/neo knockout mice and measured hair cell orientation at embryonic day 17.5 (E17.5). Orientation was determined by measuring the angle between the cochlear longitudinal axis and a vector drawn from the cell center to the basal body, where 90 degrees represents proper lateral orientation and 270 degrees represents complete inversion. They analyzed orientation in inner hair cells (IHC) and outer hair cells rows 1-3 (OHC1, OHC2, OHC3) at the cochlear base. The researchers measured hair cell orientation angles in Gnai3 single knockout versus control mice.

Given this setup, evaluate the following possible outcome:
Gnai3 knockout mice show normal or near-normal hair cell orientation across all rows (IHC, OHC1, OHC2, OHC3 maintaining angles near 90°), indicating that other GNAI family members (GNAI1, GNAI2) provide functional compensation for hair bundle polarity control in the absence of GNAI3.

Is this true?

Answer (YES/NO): YES